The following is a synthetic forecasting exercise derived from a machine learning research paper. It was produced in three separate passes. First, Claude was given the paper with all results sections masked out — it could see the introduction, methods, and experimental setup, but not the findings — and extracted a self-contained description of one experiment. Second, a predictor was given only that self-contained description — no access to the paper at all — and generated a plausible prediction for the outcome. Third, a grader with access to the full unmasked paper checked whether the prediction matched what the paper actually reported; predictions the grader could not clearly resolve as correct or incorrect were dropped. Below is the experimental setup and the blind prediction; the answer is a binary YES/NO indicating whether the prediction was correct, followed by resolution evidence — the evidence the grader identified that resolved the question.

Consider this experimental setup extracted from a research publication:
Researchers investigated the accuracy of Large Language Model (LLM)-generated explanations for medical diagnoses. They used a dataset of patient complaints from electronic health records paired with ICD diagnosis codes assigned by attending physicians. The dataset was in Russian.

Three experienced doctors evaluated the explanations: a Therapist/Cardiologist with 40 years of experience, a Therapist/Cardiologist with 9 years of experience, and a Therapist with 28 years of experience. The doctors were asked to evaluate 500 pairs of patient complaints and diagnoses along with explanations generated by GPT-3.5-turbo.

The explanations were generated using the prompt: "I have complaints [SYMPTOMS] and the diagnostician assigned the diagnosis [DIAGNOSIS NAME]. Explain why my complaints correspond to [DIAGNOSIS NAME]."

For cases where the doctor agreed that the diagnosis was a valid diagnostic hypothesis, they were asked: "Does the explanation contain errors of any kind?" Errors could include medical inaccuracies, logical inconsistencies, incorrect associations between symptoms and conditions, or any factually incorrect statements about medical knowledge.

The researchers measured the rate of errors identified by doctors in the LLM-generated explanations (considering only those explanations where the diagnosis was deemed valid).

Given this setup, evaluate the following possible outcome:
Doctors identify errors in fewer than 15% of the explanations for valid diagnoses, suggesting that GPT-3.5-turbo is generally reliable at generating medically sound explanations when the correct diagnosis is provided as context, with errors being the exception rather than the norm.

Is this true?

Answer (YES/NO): NO